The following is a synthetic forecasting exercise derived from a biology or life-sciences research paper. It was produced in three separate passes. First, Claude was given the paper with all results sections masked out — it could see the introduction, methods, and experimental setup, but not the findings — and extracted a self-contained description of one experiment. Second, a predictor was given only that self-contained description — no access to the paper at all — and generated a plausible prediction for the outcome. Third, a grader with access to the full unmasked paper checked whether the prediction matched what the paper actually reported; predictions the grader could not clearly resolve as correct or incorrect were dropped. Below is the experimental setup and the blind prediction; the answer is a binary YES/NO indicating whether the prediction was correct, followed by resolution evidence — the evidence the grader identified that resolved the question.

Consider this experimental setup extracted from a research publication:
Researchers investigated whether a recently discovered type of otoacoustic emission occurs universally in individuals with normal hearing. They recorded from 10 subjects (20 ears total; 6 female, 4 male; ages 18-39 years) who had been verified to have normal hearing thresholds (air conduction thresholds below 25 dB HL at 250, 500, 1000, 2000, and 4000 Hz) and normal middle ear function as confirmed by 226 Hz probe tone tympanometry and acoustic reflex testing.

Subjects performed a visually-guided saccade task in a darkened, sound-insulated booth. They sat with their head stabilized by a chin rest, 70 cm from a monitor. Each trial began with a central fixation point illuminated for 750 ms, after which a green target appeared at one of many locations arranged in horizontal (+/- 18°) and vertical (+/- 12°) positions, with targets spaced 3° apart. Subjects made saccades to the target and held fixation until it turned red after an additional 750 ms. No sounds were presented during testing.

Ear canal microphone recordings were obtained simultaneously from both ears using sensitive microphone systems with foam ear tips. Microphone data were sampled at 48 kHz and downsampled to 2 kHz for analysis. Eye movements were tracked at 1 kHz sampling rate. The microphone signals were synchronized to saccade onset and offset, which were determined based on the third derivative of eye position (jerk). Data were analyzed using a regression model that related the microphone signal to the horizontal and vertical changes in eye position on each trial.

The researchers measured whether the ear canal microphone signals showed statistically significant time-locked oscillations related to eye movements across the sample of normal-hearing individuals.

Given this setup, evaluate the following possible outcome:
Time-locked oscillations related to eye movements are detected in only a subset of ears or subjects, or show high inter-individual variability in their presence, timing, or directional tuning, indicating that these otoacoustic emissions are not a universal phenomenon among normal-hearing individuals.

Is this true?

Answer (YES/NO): NO